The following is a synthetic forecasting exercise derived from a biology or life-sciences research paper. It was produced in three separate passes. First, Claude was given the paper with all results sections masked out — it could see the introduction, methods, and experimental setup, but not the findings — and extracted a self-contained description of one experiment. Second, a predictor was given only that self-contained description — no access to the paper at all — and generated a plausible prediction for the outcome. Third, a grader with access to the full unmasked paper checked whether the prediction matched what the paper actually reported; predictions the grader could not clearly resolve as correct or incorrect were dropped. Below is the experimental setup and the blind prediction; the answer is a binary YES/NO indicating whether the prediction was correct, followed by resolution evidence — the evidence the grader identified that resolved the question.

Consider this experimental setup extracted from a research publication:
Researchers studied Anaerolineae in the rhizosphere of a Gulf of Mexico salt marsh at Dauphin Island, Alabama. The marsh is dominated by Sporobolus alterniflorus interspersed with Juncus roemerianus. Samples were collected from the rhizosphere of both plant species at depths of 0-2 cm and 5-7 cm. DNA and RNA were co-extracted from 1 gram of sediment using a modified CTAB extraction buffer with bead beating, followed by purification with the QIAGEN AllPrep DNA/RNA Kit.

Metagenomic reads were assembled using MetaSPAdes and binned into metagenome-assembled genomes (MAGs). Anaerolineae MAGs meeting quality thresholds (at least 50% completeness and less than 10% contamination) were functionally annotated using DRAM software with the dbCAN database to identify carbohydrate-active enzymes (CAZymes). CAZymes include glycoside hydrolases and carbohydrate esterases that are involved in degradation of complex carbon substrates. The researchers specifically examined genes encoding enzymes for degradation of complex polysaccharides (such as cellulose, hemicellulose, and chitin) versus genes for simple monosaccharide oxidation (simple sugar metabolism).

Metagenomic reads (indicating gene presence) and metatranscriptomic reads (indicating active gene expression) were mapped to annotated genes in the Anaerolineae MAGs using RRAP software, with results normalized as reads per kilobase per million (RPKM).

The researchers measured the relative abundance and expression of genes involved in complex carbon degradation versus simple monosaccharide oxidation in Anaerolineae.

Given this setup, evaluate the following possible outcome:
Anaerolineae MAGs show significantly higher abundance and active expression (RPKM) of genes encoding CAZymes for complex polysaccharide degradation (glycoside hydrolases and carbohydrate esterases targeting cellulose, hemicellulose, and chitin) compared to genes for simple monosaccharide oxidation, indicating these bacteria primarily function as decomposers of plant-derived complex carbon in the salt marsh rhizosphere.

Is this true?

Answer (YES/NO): NO